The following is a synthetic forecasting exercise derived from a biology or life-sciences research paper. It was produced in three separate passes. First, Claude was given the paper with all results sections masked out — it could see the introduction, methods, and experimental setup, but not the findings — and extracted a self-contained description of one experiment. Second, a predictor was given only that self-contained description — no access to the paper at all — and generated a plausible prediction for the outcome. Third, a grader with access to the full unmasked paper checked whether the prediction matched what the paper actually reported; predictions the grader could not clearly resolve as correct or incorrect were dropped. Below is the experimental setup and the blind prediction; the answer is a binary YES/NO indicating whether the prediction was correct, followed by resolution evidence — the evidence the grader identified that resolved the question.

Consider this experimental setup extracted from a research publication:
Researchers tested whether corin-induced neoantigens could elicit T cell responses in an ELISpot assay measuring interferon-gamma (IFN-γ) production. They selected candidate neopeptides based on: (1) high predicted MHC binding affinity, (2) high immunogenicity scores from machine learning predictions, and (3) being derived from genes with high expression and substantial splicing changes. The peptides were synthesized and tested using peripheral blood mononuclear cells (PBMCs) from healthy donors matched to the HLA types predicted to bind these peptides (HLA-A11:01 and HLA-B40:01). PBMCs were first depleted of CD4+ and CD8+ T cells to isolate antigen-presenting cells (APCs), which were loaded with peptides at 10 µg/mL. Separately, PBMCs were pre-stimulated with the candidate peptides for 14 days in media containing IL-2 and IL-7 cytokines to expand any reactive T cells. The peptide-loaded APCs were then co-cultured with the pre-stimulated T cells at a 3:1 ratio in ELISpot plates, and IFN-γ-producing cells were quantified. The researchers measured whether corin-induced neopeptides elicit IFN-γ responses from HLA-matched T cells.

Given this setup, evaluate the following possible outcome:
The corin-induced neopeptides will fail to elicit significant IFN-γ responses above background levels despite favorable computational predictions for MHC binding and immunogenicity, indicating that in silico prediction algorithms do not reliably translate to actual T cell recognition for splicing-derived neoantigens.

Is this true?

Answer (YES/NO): NO